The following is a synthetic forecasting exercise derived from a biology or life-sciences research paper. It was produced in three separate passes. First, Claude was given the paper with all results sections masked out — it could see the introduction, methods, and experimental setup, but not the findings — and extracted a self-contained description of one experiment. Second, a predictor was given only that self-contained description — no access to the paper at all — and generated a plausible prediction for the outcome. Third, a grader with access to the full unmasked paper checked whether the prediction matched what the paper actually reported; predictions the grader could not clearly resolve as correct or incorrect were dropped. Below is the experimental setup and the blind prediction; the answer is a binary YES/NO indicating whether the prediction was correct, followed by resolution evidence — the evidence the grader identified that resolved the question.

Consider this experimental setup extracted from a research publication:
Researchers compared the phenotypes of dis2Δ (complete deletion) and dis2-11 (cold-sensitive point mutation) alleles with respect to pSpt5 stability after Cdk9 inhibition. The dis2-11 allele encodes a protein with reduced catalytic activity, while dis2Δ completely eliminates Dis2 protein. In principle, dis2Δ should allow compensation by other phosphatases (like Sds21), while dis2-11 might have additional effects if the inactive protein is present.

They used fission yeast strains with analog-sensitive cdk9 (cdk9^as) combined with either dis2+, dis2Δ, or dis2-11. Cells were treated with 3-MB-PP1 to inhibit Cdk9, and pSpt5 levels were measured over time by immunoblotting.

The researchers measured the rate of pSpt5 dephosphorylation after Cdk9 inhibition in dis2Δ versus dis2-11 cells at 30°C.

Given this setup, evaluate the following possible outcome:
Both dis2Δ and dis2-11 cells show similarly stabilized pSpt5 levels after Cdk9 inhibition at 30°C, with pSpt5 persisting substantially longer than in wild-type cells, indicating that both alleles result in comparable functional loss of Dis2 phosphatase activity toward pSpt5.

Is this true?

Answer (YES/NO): NO